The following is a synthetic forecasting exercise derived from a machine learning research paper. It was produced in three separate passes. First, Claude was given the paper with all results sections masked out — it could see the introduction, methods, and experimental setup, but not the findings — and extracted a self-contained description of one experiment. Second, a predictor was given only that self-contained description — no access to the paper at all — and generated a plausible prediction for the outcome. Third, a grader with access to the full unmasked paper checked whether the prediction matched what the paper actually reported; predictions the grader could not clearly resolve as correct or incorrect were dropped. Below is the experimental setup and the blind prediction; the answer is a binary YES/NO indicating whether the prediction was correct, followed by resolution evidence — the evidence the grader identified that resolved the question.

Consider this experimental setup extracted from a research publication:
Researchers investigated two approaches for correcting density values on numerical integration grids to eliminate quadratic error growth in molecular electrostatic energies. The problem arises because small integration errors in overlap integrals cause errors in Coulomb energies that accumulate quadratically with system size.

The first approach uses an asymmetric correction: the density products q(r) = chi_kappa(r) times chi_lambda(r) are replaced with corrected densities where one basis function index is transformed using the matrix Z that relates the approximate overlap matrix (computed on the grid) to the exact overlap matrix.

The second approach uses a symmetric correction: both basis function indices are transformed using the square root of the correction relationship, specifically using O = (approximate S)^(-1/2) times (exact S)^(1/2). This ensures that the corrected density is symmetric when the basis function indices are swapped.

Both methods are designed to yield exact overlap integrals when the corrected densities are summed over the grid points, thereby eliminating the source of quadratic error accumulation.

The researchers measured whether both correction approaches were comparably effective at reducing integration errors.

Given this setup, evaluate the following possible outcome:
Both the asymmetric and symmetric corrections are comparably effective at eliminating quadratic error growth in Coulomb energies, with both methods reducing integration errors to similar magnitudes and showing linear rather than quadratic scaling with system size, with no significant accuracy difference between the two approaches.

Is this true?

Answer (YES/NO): YES